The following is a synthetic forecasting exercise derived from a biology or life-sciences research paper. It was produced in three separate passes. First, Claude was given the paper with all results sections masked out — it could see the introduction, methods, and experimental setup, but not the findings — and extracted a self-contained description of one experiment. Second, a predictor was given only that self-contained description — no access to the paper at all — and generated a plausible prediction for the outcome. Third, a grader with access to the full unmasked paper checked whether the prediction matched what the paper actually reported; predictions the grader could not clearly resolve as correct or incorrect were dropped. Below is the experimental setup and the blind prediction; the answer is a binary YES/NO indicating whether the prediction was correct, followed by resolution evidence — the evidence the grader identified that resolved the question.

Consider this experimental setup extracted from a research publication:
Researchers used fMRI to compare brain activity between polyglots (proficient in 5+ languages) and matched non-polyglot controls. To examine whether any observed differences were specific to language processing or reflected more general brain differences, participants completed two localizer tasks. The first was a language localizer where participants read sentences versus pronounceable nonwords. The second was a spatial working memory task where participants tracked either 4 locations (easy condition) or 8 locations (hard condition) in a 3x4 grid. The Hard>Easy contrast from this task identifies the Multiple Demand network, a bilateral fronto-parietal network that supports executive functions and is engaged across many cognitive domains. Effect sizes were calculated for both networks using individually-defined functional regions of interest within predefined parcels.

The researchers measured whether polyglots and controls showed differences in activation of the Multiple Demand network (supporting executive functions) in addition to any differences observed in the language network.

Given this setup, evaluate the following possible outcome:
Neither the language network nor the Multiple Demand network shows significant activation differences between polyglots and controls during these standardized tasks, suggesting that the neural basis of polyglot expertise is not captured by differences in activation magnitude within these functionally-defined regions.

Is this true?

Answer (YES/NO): NO